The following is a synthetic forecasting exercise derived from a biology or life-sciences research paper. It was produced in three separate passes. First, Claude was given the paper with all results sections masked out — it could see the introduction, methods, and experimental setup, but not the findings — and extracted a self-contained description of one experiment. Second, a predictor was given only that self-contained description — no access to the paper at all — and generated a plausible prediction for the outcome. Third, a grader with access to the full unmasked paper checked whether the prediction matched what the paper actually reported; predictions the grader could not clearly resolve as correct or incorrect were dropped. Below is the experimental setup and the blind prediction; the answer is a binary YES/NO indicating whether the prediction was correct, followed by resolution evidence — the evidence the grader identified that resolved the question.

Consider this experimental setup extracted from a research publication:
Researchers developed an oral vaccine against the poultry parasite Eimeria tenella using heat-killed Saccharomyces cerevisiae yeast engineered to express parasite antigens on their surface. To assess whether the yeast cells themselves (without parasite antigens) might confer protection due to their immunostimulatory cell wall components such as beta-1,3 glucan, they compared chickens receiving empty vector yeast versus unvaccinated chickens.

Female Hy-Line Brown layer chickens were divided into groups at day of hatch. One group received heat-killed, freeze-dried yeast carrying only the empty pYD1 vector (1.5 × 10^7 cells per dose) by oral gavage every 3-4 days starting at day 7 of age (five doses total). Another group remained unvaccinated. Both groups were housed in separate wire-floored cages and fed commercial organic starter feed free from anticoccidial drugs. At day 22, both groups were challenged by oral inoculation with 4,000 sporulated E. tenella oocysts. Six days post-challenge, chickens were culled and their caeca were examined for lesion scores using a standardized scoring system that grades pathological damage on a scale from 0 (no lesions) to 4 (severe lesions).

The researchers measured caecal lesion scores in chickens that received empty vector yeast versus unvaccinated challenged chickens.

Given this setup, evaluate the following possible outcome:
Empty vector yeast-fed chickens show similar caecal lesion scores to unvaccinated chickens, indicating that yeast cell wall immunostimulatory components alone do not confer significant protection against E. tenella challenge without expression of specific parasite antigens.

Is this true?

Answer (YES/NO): YES